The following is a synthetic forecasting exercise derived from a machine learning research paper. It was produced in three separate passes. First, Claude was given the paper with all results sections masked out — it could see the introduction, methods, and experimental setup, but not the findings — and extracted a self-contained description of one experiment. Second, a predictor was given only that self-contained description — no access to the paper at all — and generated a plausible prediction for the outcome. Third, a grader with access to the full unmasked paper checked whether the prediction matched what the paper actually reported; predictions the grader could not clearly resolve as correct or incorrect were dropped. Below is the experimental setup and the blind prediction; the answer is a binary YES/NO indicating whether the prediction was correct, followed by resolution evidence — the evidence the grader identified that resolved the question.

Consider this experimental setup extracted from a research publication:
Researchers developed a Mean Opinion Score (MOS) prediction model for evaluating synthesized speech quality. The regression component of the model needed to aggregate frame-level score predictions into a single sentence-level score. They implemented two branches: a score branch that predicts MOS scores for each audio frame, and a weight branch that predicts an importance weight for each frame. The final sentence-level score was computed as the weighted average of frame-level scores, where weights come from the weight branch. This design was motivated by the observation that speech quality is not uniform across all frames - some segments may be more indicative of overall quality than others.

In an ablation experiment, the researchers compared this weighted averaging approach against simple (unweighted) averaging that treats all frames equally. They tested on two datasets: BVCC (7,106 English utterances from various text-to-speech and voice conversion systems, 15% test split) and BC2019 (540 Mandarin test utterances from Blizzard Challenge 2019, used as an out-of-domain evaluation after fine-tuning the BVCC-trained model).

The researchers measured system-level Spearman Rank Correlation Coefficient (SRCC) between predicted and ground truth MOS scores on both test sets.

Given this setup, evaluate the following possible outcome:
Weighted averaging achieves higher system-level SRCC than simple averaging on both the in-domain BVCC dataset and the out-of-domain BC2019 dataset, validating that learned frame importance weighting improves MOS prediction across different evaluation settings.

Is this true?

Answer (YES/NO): NO